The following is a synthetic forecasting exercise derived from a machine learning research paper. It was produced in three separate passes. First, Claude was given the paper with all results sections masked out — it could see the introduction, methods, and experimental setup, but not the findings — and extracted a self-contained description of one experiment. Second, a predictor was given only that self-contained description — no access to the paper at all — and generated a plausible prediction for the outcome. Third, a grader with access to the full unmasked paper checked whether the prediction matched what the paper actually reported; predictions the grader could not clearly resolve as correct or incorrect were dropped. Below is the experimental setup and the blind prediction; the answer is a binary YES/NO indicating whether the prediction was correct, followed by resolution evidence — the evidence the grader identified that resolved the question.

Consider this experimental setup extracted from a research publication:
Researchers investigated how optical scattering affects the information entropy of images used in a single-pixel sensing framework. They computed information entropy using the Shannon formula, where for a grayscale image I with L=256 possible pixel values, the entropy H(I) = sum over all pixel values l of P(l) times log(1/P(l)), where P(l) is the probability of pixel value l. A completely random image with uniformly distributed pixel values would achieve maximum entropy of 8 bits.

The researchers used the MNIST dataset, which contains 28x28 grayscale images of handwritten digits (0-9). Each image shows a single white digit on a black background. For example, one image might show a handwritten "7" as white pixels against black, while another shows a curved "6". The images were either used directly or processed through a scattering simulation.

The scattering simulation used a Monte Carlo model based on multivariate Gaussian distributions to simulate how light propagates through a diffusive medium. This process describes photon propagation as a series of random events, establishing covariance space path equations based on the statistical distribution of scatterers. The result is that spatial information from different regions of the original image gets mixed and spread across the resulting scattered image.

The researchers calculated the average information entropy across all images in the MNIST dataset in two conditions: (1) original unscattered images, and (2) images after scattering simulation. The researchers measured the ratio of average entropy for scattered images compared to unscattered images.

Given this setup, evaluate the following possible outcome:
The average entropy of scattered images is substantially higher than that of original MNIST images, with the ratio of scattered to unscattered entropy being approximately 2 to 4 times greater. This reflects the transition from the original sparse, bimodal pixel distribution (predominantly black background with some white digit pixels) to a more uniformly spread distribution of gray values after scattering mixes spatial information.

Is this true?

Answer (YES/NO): YES